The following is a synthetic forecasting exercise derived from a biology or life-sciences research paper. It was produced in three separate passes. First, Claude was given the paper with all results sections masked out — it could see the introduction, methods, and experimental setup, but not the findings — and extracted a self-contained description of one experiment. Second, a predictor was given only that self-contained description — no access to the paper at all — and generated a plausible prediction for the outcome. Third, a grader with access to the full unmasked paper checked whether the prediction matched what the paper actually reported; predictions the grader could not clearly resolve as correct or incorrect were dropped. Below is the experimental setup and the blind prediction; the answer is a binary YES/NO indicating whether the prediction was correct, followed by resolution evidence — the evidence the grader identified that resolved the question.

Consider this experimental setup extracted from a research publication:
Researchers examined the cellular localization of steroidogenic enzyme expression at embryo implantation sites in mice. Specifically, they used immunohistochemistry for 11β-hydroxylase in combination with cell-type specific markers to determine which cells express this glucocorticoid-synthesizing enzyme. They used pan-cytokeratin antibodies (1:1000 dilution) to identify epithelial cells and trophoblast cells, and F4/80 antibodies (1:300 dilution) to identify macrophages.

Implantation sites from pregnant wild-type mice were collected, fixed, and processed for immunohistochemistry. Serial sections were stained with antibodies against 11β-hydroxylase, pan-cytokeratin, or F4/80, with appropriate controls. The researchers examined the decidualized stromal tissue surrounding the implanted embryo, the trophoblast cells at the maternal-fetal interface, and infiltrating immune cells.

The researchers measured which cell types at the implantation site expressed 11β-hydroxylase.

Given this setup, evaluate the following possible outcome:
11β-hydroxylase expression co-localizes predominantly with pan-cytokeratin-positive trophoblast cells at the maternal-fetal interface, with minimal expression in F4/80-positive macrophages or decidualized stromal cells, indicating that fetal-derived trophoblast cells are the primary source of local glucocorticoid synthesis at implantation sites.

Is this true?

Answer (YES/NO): NO